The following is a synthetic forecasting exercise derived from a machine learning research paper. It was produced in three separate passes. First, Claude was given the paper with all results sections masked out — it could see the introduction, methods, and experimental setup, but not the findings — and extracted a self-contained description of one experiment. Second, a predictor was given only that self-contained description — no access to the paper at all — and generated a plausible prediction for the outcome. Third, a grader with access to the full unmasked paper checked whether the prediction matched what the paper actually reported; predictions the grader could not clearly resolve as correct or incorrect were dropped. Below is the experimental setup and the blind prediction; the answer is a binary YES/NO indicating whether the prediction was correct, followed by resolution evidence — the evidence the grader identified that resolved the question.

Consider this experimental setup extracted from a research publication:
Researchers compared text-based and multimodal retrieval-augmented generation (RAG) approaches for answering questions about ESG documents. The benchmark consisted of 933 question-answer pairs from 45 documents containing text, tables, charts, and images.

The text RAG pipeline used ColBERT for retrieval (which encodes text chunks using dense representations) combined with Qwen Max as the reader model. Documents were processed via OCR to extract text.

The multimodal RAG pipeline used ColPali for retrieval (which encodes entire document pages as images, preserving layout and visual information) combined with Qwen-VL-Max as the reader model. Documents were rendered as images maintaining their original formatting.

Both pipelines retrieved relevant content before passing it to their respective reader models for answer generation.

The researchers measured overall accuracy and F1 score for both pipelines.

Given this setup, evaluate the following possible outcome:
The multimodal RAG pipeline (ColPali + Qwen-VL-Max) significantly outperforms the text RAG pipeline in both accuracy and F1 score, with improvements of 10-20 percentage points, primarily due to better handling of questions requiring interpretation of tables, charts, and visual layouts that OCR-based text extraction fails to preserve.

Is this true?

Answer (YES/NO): YES